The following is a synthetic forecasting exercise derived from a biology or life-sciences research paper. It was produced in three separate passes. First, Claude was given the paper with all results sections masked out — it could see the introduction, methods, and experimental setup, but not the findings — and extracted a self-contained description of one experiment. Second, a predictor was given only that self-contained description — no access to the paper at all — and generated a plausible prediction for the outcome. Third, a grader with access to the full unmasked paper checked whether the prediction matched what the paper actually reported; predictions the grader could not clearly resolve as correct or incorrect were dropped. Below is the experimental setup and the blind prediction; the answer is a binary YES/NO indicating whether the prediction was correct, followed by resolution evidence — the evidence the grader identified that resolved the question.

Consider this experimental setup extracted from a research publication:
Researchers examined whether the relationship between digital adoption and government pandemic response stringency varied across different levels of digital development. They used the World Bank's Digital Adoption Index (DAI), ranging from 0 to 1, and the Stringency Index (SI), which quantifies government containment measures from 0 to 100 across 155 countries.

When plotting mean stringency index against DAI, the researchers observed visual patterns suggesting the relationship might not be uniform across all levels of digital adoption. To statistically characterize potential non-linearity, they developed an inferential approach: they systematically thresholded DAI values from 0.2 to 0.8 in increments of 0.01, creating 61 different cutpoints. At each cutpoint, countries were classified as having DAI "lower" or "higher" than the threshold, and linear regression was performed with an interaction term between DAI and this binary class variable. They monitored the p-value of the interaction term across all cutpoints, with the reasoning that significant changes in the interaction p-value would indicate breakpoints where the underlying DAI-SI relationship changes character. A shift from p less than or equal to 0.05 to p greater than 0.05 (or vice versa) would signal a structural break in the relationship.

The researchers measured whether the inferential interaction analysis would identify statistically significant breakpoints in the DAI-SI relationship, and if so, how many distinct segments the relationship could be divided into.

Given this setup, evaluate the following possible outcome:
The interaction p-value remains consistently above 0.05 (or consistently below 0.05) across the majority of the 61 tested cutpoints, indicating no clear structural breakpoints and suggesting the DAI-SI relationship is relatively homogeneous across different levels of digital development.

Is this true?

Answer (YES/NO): NO